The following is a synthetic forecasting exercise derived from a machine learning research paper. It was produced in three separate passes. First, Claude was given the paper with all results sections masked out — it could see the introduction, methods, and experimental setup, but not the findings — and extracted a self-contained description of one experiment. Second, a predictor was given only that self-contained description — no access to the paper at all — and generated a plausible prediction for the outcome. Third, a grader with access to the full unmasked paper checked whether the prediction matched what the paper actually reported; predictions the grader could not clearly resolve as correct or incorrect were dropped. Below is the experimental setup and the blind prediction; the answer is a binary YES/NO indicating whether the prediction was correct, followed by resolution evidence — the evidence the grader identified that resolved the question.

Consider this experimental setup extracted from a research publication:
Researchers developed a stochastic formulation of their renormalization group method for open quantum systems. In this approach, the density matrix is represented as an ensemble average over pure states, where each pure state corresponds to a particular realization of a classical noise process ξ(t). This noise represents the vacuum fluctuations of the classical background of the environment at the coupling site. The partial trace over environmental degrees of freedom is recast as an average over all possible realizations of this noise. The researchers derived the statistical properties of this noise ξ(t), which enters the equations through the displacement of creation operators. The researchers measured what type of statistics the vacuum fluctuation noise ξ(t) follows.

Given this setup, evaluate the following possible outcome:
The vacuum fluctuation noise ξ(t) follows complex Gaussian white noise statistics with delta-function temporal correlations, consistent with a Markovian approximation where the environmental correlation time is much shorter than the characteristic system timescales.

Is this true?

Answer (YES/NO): NO